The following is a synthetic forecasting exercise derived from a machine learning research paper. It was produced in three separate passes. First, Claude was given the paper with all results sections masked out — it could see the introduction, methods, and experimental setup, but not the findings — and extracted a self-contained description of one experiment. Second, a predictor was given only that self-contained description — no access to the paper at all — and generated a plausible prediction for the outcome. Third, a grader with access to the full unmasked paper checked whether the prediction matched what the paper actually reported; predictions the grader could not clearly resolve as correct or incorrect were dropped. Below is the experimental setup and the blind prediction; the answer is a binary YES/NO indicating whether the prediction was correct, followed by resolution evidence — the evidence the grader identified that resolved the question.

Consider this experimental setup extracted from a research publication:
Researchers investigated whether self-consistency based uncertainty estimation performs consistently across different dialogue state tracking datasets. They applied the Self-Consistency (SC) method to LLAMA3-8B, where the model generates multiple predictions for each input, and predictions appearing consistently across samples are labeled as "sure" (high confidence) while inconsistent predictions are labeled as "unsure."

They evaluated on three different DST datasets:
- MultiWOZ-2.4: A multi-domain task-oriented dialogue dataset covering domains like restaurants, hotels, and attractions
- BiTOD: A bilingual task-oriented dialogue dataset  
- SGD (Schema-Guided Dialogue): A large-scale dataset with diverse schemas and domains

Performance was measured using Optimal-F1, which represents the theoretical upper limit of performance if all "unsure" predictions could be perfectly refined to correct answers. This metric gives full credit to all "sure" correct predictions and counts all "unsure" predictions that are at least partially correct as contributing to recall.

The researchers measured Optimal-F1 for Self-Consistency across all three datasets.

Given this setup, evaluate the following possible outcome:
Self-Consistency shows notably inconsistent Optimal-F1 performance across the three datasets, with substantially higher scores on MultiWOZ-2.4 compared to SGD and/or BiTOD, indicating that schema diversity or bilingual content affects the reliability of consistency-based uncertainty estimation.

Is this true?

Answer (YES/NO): YES